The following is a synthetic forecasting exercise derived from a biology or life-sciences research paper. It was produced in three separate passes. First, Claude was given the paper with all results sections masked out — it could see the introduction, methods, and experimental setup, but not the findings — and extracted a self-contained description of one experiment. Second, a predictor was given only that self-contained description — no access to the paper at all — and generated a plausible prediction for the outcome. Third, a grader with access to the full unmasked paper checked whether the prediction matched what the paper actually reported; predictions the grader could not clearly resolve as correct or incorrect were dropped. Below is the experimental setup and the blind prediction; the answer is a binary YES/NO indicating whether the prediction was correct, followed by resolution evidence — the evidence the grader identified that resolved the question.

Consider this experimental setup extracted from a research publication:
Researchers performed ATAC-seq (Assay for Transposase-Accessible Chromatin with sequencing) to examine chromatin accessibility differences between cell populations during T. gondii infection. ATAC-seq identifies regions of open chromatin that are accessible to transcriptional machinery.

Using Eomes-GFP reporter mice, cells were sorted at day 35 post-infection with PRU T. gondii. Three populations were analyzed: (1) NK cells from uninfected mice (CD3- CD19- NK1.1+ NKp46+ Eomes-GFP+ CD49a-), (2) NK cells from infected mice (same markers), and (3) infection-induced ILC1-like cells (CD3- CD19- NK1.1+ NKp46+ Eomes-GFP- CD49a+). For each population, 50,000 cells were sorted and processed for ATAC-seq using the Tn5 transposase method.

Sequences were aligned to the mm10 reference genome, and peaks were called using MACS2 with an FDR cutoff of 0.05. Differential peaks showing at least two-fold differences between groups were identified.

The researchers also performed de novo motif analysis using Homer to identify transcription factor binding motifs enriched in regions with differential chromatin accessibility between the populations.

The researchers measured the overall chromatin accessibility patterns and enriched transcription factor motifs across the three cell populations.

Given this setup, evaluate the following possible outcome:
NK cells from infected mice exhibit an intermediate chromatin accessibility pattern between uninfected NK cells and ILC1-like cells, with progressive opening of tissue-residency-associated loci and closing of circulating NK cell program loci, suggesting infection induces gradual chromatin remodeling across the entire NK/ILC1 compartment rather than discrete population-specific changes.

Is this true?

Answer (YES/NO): NO